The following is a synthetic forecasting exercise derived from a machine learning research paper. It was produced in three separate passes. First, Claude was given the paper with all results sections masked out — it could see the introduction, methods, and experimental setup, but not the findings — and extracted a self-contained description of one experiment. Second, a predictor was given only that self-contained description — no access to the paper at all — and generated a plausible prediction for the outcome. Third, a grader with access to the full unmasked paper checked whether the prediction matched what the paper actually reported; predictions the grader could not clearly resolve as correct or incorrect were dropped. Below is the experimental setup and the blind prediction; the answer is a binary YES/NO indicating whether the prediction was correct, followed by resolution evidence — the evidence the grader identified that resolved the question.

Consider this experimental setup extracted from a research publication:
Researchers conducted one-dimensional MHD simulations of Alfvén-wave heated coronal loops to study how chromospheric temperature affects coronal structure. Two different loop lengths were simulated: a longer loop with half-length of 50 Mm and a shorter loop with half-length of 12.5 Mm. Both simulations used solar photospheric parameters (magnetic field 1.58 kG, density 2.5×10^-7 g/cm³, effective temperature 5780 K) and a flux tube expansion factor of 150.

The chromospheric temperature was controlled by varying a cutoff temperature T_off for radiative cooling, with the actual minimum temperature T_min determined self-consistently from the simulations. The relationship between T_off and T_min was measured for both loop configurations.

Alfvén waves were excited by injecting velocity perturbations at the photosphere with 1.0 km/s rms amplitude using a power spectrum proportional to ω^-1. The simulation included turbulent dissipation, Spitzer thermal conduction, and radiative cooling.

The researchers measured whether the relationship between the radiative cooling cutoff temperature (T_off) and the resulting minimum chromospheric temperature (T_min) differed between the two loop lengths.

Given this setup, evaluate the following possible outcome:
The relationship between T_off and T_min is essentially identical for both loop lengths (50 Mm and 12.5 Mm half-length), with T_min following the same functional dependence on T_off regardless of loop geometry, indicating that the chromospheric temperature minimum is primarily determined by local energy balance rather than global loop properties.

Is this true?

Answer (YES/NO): YES